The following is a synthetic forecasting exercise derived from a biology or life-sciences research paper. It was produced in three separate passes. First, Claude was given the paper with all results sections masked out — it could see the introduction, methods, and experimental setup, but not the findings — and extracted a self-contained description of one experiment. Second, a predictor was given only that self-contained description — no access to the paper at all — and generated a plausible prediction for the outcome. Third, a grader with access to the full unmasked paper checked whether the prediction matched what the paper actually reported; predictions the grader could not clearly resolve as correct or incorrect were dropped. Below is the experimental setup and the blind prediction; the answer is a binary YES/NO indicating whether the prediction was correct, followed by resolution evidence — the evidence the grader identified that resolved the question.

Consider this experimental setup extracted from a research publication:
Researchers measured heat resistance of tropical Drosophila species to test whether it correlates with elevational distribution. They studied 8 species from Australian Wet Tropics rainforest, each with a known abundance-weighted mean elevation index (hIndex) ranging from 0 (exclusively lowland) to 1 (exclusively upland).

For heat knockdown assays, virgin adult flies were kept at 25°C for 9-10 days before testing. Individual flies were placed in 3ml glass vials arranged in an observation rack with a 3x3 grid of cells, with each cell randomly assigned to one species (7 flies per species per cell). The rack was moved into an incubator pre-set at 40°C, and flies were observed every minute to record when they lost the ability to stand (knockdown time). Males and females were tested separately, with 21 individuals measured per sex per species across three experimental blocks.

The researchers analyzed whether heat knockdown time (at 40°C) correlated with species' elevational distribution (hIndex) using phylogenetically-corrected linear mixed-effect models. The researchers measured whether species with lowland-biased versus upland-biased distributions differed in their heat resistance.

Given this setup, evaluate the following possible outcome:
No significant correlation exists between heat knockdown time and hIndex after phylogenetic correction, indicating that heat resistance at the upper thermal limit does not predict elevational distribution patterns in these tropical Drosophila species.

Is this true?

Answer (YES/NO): NO